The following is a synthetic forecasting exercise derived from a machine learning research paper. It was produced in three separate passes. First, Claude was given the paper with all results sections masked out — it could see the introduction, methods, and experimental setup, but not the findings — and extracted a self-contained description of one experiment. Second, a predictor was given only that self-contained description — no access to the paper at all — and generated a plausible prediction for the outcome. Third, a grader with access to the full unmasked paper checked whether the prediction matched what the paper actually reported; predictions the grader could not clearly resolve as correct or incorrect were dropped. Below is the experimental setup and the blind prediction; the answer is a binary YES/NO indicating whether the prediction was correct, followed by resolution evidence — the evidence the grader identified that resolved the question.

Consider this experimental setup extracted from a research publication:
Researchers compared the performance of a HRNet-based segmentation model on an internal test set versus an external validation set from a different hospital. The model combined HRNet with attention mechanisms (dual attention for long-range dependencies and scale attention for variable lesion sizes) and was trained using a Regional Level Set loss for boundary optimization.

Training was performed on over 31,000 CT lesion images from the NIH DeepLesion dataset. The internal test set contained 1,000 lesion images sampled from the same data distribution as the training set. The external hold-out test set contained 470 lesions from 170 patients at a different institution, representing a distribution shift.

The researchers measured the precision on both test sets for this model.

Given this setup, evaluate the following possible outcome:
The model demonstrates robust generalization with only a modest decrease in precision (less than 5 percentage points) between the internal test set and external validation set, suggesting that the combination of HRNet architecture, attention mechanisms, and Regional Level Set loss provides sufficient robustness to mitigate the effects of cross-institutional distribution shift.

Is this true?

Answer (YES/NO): NO